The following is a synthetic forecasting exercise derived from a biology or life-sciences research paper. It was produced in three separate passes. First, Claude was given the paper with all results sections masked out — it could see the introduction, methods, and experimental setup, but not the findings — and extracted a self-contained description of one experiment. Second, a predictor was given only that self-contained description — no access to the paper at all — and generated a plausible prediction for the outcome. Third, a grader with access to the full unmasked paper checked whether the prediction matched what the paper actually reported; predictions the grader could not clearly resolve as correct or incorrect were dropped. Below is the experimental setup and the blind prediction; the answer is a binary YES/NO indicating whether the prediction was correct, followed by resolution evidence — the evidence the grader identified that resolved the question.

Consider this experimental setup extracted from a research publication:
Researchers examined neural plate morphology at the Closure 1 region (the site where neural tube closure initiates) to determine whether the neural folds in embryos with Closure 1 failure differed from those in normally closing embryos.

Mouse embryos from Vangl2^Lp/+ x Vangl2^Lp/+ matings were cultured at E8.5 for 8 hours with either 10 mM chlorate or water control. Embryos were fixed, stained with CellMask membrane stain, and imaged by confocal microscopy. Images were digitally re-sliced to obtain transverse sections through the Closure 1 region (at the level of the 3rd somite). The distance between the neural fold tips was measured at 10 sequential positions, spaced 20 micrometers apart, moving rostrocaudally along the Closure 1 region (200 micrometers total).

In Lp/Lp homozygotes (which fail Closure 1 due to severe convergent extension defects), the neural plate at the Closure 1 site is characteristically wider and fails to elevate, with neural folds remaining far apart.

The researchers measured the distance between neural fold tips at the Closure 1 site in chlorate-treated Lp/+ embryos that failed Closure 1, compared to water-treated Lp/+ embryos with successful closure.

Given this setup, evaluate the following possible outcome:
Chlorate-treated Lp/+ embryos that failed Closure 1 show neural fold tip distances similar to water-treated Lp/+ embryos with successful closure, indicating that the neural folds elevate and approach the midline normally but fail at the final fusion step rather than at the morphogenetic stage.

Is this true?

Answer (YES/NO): NO